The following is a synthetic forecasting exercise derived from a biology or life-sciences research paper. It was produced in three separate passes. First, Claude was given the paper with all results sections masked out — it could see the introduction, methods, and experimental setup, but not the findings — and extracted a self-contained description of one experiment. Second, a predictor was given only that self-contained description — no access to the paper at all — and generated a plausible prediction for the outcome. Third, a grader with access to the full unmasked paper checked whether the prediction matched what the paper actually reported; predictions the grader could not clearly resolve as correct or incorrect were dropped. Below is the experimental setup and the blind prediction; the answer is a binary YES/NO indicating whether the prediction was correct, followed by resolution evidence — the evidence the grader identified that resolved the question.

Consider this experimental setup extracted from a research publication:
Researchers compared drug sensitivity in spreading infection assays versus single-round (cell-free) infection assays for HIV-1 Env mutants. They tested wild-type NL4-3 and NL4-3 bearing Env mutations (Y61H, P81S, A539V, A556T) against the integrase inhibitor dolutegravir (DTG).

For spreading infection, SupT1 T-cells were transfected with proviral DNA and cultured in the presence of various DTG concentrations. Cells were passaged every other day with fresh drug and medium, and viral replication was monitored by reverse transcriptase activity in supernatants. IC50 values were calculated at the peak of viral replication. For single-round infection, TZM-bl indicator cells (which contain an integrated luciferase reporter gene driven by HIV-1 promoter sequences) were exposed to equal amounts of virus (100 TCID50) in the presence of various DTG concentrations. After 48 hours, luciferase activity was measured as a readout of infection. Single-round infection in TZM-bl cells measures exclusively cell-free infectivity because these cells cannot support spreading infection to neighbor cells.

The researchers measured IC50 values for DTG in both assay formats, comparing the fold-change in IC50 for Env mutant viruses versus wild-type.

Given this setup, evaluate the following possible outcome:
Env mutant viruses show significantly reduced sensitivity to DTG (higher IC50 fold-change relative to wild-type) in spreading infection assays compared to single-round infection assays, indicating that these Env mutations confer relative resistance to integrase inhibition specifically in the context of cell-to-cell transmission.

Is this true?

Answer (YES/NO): YES